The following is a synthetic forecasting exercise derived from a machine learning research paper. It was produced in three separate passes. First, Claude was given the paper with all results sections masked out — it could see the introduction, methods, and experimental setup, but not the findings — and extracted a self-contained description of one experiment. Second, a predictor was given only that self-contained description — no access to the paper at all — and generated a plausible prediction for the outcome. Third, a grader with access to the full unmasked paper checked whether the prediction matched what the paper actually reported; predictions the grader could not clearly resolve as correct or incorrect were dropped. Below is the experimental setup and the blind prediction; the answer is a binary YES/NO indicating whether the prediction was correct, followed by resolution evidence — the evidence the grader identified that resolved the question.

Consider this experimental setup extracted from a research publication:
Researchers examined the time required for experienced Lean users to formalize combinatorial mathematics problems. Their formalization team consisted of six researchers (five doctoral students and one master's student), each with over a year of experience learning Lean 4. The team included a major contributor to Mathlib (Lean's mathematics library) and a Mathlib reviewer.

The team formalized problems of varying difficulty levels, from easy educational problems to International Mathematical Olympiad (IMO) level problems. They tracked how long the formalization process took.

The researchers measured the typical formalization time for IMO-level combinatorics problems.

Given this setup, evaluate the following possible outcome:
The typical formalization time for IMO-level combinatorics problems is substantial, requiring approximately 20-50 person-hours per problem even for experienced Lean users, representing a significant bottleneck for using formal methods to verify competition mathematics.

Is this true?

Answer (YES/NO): NO